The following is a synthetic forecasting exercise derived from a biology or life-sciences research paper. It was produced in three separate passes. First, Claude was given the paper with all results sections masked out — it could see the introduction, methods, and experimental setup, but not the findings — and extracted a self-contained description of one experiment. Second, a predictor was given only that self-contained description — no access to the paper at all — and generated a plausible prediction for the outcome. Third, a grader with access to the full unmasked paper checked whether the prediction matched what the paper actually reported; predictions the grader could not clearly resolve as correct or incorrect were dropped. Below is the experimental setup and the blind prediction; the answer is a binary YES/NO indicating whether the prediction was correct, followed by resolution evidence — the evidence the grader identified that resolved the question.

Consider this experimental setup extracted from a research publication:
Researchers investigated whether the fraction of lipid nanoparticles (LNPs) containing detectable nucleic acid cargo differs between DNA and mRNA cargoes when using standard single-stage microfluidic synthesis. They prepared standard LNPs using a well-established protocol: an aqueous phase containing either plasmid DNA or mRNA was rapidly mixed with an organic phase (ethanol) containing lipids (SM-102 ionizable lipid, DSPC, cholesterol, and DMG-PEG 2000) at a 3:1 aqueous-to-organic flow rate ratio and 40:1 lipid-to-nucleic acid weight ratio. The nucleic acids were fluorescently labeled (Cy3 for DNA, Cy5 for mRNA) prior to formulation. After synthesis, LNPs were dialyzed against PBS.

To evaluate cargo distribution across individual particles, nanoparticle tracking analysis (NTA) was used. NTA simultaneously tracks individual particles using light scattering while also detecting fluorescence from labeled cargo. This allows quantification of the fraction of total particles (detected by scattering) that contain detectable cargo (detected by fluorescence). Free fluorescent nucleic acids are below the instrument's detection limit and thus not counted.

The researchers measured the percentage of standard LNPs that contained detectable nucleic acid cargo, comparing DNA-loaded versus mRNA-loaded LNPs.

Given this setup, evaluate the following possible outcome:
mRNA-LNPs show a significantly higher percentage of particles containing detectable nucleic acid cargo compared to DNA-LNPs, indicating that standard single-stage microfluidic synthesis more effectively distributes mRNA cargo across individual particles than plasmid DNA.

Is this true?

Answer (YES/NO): NO